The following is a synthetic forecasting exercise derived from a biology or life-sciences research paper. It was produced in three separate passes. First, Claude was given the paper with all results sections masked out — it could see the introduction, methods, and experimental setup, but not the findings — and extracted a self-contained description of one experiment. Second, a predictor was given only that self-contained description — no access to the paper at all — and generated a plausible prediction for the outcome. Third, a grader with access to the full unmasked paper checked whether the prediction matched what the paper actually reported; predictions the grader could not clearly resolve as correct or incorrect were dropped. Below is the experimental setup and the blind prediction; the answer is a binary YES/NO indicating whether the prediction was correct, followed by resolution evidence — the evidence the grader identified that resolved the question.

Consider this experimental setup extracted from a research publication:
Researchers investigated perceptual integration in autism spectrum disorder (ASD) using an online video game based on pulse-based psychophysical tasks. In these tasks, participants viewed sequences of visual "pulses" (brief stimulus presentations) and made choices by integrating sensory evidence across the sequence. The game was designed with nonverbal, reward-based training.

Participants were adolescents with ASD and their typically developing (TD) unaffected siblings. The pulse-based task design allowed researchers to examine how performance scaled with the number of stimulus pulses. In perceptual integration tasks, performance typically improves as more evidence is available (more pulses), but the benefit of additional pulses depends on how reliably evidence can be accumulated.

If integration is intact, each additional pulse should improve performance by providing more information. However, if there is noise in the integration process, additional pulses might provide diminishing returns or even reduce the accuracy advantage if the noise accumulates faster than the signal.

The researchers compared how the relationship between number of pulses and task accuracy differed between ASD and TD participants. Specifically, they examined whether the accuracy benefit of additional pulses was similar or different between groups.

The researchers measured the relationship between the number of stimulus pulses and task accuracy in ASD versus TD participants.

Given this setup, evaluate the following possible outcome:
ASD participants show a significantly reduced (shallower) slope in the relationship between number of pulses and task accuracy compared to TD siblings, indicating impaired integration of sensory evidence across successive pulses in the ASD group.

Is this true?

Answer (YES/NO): YES